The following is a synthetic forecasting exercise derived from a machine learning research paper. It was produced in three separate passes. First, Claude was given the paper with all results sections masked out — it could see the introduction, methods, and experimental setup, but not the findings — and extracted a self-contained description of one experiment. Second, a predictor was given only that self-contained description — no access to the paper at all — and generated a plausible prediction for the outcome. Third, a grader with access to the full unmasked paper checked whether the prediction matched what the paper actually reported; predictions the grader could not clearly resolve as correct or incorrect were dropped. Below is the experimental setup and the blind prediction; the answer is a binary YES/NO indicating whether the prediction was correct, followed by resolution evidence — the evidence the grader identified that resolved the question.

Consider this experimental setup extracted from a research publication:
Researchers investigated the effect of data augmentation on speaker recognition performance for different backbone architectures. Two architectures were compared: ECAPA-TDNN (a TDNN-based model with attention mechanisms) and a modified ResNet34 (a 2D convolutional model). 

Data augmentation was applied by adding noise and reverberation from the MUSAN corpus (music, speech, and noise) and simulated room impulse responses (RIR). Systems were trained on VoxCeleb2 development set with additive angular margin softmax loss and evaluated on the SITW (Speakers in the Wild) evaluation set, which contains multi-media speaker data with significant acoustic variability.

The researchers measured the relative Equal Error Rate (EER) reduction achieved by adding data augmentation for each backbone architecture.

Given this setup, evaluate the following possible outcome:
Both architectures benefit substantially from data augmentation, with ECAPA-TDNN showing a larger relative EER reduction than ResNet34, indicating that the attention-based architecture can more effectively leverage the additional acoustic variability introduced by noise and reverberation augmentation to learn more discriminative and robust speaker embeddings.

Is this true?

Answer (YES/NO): YES